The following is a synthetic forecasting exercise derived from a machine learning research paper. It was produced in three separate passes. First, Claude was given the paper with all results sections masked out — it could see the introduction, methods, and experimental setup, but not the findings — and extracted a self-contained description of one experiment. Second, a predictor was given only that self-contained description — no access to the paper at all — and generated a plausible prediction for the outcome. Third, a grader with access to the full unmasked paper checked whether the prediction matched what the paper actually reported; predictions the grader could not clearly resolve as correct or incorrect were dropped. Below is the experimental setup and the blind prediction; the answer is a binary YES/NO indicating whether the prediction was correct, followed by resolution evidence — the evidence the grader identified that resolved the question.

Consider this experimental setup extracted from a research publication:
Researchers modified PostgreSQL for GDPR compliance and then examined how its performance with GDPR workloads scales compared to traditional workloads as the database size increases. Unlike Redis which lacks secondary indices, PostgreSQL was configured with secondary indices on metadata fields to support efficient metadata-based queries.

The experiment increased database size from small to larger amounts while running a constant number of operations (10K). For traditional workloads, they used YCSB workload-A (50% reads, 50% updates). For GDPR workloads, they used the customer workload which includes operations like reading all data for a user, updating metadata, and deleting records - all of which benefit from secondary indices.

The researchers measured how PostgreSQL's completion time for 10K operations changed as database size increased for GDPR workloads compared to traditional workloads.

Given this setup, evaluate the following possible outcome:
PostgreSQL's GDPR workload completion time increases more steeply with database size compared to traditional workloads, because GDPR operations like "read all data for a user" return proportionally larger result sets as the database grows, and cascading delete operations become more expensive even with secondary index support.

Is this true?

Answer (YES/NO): NO